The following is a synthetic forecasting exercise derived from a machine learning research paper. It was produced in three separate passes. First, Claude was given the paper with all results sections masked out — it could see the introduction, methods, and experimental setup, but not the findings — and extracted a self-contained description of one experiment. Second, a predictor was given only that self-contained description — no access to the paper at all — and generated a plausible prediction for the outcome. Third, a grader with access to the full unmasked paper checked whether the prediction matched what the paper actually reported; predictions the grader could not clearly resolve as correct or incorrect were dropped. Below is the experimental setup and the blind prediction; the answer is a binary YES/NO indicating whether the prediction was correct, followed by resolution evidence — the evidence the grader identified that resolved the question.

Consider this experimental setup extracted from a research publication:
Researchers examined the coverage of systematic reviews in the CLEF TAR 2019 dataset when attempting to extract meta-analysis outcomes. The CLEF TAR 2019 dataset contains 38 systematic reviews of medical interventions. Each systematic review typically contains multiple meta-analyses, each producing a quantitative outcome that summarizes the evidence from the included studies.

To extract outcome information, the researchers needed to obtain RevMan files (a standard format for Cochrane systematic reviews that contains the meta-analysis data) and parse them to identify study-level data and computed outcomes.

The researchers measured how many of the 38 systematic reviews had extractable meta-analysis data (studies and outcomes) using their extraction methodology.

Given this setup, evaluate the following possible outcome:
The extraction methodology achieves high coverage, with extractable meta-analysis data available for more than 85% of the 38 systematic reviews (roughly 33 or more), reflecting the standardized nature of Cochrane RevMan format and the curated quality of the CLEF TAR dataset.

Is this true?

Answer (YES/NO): NO